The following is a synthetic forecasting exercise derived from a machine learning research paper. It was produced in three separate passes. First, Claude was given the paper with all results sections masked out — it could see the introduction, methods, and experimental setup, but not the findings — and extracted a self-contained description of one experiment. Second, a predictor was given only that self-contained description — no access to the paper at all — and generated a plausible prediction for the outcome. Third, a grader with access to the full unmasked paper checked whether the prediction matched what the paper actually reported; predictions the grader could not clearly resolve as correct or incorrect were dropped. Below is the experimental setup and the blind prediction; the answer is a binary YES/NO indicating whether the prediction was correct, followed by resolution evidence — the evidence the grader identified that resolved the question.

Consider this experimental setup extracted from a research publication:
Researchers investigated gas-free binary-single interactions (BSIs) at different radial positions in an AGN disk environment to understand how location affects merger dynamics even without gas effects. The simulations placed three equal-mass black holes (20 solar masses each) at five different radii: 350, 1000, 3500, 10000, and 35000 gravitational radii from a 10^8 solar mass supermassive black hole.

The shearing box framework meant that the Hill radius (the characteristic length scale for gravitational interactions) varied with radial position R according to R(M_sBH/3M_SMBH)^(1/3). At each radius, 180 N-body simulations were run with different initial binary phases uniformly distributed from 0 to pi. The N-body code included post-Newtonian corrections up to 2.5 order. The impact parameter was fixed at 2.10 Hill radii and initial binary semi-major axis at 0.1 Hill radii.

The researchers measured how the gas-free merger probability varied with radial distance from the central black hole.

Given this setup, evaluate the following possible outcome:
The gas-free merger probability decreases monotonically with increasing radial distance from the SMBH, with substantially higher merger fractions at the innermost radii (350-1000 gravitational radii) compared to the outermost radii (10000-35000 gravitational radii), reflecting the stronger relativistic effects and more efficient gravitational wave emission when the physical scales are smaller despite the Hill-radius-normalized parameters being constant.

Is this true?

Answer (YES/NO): NO